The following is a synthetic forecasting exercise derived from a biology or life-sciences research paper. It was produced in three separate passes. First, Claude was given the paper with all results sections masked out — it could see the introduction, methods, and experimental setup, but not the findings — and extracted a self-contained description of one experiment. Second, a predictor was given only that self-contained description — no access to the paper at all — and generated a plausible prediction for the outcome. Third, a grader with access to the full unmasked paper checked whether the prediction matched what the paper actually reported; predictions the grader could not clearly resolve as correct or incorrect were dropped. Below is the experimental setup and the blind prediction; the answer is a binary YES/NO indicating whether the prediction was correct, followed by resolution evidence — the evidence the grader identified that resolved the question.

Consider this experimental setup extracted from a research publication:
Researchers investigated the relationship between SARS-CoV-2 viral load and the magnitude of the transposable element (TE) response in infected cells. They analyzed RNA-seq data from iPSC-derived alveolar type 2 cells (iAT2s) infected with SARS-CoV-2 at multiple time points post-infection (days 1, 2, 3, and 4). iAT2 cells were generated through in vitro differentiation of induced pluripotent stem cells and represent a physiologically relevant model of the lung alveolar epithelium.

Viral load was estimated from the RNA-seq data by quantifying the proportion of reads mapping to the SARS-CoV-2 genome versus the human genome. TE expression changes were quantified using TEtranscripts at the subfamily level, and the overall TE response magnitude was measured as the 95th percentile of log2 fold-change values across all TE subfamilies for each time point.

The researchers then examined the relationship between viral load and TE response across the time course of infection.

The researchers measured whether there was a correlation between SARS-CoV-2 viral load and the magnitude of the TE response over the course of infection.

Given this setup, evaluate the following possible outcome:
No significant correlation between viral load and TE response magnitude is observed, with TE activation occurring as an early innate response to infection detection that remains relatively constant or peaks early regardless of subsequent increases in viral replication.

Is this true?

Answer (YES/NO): NO